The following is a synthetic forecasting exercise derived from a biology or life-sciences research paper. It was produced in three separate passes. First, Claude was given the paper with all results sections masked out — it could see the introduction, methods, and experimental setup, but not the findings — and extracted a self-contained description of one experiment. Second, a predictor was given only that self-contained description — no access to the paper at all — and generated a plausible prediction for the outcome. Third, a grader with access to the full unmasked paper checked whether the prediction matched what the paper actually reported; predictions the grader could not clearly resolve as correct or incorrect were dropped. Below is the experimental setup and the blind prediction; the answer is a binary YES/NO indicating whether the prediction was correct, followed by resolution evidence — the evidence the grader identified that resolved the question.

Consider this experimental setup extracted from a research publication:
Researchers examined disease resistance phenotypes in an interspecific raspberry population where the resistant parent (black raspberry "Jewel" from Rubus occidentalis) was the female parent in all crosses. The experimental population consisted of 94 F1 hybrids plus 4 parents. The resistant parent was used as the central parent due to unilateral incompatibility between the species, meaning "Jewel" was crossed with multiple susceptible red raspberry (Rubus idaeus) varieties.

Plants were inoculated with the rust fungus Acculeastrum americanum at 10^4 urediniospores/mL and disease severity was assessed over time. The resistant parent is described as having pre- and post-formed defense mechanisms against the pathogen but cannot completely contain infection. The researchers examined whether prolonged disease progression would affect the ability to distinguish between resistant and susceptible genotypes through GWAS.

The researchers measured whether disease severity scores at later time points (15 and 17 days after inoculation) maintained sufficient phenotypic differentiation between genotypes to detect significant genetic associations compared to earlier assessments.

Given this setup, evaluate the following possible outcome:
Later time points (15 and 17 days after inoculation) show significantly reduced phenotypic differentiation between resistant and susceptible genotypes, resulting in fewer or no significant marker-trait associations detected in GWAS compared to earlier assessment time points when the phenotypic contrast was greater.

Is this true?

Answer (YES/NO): YES